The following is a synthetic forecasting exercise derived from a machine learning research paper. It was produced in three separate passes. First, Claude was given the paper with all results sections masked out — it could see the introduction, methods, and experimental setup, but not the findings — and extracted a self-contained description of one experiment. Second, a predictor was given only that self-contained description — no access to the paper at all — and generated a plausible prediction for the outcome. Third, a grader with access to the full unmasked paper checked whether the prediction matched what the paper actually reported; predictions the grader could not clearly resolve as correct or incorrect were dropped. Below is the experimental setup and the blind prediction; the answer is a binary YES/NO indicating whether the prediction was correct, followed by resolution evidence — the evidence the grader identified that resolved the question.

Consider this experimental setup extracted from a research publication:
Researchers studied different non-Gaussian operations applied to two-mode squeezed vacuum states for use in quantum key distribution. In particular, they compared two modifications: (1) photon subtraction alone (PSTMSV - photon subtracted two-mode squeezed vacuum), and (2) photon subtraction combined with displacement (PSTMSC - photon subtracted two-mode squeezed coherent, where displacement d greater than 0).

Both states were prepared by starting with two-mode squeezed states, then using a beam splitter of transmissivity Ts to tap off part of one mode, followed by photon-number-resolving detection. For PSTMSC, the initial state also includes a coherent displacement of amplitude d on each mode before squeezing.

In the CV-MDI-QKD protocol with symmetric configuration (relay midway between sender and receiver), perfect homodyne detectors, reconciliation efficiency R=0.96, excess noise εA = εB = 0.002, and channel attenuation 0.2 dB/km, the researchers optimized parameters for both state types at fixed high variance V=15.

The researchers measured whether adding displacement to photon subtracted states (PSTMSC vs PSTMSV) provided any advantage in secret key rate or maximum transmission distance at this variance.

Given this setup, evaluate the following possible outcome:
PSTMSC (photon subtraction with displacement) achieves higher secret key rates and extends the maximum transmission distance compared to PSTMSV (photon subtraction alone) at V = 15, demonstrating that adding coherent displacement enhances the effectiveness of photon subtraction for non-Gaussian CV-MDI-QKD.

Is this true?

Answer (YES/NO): YES